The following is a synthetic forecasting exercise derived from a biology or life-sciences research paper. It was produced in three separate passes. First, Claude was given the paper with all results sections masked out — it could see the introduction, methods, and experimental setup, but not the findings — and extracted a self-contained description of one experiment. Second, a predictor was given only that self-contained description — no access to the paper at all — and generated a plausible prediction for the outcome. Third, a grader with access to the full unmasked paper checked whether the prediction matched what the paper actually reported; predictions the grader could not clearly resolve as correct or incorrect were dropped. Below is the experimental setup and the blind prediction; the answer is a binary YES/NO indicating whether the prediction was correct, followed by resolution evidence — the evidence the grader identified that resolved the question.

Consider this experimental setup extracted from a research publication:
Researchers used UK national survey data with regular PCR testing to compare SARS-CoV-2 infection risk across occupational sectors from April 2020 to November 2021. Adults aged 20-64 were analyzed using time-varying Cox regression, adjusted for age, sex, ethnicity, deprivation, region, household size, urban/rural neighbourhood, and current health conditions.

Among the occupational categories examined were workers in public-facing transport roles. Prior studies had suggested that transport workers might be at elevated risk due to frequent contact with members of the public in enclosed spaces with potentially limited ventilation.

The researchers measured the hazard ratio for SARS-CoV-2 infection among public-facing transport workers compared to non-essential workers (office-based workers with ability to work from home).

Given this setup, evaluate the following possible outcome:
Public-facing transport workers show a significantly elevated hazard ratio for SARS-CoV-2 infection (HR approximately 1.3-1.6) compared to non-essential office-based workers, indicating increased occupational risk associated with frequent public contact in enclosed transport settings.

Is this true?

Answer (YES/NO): YES